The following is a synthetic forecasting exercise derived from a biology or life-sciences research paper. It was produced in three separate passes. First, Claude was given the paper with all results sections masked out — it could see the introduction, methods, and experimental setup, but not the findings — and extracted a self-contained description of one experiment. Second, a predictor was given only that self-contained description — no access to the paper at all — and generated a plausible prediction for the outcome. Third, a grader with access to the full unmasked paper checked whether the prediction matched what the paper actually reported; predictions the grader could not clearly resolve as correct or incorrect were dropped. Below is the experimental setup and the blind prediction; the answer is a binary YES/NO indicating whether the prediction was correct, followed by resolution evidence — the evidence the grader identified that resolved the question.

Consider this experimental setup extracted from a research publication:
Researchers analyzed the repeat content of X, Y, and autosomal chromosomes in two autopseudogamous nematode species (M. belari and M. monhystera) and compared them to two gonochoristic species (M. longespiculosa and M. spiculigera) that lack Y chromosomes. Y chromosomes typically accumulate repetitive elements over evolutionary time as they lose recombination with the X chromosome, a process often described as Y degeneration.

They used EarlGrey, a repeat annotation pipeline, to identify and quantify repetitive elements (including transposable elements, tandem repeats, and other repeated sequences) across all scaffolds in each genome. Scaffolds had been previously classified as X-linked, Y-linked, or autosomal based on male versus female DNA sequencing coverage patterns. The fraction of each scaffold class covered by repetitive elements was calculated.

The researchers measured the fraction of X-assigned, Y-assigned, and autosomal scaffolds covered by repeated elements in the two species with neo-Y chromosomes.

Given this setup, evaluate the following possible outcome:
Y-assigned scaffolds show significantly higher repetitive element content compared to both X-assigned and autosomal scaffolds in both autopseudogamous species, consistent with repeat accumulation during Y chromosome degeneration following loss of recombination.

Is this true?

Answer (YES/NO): YES